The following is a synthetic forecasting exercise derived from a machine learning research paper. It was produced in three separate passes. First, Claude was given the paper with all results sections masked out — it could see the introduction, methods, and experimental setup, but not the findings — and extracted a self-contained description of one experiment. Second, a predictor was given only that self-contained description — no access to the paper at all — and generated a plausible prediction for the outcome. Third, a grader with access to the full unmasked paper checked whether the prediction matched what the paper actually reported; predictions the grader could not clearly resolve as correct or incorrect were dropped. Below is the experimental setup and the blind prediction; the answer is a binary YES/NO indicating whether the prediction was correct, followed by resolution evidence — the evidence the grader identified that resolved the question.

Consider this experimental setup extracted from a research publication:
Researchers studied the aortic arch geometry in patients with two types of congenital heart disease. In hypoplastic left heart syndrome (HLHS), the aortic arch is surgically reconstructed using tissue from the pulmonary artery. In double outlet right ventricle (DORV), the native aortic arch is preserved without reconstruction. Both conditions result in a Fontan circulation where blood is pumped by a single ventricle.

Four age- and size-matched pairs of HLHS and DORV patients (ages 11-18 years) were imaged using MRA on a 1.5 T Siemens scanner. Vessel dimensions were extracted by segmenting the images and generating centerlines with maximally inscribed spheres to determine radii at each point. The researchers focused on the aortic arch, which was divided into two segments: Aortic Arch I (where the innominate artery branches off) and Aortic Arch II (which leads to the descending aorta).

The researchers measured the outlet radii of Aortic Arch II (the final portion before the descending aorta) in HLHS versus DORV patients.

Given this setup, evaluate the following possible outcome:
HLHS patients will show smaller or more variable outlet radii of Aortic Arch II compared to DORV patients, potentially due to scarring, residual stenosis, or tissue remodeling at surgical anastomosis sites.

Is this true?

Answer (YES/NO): YES